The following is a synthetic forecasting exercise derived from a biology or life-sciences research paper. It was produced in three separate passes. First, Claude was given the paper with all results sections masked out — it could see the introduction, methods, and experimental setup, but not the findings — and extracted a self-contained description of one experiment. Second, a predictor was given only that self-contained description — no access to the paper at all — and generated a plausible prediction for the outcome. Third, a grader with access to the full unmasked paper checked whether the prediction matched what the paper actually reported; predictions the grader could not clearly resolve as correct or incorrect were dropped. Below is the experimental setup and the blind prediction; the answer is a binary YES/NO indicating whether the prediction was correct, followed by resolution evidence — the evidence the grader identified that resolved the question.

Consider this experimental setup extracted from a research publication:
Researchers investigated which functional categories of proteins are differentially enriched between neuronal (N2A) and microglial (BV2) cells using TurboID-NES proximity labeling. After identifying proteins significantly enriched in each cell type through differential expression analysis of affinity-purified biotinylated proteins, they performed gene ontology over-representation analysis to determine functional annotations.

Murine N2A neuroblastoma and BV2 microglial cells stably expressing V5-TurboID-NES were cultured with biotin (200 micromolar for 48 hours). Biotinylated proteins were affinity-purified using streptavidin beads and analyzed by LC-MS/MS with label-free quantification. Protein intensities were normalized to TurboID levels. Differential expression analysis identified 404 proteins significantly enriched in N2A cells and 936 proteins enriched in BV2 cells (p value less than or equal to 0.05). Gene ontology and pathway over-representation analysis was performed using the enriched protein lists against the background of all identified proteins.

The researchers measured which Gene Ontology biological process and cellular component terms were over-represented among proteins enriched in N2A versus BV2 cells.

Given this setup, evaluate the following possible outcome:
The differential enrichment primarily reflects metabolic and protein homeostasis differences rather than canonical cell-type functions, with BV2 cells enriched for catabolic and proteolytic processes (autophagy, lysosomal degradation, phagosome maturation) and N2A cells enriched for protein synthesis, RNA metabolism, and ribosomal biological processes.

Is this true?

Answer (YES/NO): NO